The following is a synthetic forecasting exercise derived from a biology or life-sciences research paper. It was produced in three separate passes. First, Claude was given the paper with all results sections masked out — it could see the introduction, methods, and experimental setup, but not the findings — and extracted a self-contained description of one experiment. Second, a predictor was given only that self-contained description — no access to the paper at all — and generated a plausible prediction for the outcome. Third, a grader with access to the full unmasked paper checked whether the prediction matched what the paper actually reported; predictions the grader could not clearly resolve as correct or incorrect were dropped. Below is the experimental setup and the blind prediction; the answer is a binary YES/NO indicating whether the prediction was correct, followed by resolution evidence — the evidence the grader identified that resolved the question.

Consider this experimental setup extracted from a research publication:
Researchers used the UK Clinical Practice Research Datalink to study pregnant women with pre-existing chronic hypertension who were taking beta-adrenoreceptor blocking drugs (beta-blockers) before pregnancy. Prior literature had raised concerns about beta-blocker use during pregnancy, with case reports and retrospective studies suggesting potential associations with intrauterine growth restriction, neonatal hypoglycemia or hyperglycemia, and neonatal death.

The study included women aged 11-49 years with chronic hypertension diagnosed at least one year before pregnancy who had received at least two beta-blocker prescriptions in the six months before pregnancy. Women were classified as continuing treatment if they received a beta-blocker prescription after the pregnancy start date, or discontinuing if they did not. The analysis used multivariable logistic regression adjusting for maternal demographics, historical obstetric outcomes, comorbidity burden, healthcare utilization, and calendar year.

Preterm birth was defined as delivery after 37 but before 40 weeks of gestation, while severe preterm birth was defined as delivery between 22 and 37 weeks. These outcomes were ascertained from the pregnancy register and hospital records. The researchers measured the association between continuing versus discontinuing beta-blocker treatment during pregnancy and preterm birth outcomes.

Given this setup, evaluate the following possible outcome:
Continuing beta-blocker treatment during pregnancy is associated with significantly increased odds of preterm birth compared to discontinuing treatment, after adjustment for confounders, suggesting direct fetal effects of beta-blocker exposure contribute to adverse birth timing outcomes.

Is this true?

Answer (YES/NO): NO